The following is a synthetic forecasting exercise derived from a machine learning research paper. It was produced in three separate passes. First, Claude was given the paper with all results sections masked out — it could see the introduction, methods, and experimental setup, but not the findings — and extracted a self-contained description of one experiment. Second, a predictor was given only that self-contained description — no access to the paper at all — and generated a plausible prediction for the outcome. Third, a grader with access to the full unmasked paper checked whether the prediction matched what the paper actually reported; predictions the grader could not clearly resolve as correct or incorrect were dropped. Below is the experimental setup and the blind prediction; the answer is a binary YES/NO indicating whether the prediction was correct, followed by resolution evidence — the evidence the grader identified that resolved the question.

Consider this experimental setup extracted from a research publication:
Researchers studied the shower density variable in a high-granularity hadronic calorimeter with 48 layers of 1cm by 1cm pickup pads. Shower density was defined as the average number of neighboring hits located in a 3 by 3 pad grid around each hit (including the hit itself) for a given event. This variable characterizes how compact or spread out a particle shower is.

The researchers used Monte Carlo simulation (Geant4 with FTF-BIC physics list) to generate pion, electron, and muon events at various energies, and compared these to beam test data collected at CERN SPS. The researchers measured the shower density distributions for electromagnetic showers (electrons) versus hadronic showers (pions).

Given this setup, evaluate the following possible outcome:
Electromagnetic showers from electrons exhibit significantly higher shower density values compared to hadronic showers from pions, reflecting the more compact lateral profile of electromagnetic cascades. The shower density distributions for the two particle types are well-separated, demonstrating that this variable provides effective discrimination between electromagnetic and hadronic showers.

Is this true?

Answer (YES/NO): YES